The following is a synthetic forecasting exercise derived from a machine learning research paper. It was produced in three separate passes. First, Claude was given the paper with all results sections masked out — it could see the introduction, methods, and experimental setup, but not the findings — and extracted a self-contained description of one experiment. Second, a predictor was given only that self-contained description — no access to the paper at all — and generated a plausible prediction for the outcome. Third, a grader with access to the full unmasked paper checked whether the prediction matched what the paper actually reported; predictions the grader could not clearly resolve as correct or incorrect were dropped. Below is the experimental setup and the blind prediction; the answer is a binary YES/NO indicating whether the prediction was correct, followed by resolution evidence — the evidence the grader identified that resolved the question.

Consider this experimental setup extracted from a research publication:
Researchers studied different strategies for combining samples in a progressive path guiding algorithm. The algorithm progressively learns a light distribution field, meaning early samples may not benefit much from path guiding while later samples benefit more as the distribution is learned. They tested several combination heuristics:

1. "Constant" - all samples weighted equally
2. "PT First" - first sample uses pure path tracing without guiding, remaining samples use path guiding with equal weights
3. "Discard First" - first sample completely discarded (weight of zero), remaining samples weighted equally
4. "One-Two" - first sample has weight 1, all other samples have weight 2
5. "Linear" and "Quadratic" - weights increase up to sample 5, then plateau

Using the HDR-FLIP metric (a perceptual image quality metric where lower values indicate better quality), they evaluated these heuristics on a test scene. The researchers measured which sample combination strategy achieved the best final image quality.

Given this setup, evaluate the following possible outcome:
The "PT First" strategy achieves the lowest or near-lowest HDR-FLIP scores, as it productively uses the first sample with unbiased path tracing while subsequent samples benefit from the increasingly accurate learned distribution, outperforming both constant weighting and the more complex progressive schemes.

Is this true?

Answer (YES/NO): YES